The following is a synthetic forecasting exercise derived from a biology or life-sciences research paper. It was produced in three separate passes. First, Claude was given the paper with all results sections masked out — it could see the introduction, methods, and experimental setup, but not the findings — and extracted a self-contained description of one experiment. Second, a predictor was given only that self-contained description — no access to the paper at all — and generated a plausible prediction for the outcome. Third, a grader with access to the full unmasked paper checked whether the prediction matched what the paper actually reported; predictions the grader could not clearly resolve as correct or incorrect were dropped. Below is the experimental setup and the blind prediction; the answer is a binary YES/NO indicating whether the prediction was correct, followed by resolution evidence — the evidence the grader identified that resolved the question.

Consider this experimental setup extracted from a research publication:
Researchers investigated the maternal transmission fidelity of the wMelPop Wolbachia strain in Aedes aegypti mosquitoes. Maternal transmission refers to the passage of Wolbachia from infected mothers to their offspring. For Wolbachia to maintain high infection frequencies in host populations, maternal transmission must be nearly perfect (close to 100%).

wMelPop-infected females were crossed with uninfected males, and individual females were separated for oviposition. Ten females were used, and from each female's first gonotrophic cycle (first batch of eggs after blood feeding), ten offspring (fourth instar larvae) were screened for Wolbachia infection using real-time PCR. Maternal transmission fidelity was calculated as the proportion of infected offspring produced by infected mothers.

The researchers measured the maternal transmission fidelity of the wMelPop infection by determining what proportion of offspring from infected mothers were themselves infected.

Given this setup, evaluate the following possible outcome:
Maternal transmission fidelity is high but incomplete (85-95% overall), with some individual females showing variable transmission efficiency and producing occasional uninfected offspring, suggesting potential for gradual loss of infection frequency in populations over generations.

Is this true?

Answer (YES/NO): NO